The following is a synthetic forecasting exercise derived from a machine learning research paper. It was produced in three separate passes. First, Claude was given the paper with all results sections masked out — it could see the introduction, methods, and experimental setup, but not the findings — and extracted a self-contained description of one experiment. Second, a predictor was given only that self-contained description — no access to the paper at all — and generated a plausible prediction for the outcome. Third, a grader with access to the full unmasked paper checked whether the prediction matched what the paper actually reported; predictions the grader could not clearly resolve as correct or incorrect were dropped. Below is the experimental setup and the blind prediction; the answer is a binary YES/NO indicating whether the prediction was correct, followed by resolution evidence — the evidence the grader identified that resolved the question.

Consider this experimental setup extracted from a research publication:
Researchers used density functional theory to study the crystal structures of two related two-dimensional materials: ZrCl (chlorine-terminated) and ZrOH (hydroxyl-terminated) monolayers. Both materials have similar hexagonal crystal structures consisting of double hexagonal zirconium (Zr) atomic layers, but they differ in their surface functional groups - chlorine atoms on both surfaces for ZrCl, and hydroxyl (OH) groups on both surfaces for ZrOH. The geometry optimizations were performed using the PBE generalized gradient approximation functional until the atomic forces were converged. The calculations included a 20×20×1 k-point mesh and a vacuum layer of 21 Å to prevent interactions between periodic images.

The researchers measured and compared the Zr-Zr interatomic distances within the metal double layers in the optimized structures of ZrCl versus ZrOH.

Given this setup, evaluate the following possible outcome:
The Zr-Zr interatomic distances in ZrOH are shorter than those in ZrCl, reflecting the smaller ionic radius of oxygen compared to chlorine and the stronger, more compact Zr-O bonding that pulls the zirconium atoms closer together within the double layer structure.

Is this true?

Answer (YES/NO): YES